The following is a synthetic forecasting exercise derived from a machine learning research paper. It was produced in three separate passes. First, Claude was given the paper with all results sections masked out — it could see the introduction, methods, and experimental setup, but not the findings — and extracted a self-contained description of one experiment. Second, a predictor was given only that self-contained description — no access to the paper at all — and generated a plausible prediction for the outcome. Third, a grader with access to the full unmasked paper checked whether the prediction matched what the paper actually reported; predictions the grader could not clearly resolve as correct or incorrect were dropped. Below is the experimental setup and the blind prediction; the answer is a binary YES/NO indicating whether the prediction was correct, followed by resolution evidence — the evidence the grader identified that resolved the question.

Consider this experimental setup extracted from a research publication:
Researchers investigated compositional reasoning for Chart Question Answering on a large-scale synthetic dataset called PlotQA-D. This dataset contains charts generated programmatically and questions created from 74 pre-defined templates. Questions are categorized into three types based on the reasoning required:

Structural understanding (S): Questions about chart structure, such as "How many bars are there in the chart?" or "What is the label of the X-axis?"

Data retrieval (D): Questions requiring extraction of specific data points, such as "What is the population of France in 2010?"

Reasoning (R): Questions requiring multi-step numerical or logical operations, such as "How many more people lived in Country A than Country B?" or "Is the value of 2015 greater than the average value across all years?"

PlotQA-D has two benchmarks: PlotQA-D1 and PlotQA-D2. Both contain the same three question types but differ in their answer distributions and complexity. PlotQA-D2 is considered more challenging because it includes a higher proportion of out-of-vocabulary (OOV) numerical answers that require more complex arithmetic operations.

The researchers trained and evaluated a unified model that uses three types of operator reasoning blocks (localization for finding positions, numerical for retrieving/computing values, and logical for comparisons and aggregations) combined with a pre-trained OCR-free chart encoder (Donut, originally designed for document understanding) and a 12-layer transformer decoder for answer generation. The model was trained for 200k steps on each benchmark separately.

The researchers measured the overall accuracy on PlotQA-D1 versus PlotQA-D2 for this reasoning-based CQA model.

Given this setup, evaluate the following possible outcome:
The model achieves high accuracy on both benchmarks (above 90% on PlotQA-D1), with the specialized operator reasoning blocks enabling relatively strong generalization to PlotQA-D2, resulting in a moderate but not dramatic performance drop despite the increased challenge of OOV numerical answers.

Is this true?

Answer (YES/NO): NO